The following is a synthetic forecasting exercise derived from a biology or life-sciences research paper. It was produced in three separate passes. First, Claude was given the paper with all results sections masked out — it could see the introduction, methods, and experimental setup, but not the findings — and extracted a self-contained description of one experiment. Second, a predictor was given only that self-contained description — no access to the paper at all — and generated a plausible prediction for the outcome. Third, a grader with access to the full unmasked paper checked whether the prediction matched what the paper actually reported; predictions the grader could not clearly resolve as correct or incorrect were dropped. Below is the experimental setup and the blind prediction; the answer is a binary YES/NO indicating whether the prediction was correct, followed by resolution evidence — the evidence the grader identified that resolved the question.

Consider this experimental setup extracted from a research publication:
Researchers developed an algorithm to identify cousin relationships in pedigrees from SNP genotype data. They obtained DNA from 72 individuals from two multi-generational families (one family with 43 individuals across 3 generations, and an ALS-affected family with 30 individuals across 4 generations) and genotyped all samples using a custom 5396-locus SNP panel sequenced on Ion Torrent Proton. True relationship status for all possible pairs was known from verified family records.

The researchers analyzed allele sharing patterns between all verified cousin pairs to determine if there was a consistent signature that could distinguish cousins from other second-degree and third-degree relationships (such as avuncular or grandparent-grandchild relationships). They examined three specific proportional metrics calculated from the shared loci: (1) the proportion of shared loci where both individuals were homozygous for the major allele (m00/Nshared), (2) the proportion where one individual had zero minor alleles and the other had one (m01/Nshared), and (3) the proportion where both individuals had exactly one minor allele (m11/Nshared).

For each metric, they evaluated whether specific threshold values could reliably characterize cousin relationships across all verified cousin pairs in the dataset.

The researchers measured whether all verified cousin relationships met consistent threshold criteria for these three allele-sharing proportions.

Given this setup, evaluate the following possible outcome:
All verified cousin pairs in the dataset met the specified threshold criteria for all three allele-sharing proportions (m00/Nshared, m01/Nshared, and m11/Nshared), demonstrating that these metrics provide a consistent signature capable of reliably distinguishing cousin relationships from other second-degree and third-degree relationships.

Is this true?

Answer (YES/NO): YES